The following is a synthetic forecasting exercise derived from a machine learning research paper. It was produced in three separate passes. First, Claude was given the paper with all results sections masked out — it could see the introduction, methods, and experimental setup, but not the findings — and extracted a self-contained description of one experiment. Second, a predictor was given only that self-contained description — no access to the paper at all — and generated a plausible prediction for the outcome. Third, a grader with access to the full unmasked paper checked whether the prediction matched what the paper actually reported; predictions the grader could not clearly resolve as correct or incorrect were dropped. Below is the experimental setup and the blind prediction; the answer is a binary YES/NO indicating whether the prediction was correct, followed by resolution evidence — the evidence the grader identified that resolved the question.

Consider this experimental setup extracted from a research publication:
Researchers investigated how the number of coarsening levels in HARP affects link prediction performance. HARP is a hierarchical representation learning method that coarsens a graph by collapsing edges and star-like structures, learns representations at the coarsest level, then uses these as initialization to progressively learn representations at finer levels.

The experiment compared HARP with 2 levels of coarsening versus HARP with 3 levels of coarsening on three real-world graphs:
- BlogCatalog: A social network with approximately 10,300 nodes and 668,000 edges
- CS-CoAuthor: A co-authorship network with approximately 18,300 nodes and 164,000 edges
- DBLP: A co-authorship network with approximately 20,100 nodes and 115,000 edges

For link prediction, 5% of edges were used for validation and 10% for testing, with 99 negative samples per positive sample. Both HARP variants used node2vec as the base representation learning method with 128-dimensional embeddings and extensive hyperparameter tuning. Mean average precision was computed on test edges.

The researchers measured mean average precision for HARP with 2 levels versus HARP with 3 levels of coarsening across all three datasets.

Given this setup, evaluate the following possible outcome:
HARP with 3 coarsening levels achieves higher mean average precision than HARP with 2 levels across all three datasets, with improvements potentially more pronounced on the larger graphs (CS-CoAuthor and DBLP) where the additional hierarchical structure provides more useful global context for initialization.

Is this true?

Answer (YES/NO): NO